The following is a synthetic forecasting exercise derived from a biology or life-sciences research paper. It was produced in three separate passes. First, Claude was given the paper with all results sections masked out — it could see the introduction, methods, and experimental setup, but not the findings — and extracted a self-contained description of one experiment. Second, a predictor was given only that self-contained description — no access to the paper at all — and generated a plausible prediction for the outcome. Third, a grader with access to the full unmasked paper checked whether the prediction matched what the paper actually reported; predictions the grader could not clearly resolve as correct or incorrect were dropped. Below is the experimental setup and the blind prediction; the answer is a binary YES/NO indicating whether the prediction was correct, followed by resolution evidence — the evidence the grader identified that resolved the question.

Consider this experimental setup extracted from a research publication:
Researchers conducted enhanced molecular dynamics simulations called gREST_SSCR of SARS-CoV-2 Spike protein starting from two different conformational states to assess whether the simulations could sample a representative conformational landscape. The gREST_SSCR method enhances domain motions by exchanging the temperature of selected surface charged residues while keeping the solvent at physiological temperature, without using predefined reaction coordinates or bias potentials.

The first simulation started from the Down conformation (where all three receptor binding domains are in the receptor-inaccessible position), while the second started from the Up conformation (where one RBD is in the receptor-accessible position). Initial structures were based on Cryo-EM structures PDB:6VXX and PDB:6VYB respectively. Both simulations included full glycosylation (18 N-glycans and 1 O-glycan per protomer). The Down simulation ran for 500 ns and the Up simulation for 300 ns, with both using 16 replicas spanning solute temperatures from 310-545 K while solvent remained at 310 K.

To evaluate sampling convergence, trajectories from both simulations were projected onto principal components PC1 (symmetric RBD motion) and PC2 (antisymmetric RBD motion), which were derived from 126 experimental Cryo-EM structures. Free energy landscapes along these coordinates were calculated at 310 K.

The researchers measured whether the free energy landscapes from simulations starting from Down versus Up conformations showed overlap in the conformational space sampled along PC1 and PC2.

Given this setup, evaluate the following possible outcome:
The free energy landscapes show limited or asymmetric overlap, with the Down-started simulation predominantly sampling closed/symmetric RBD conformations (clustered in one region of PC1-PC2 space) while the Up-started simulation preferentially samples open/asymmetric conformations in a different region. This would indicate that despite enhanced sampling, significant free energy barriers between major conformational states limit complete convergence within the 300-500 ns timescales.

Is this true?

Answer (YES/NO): YES